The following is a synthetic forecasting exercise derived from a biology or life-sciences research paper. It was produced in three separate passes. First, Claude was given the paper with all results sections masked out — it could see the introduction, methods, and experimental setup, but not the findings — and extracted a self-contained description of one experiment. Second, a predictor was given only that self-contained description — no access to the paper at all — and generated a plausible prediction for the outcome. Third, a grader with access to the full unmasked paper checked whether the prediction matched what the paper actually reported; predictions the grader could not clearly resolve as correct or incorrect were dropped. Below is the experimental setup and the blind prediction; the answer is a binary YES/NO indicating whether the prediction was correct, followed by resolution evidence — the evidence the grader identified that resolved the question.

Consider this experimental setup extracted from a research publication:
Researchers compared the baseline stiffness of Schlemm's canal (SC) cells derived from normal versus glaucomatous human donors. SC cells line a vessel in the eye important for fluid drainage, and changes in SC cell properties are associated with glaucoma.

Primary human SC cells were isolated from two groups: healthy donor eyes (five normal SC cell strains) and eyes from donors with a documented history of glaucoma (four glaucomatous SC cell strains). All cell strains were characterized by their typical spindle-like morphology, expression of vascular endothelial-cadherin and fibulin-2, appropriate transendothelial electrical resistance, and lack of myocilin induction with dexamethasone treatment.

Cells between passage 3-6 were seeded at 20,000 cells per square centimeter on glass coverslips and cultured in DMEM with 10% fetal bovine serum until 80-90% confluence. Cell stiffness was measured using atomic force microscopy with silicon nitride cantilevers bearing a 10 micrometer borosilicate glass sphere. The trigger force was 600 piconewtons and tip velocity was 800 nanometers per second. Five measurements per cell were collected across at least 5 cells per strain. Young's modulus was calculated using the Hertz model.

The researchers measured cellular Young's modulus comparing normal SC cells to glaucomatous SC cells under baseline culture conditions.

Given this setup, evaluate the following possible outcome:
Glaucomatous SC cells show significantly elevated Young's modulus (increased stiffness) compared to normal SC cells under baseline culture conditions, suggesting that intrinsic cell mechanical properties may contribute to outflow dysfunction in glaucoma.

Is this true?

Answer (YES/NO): YES